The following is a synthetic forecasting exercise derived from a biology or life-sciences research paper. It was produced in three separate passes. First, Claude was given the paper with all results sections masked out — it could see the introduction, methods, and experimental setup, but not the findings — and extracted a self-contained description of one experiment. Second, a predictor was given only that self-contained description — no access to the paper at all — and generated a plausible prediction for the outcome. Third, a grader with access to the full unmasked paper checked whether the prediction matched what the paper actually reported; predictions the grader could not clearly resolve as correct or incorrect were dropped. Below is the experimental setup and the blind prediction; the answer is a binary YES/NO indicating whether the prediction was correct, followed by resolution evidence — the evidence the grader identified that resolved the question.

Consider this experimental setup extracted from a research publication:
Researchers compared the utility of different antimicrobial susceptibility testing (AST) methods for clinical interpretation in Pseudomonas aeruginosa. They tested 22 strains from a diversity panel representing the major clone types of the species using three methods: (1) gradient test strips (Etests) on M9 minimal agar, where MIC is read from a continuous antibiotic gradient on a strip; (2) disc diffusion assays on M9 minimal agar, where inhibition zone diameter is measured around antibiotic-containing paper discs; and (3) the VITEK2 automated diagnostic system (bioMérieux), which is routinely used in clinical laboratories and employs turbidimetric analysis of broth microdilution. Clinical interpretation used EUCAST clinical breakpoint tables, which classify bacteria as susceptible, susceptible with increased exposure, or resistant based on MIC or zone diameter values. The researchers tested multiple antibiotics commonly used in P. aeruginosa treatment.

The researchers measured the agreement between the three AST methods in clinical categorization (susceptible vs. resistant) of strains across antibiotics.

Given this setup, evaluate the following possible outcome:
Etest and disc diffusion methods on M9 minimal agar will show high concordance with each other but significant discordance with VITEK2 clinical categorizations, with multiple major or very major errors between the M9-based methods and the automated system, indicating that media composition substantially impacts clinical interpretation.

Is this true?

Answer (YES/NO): NO